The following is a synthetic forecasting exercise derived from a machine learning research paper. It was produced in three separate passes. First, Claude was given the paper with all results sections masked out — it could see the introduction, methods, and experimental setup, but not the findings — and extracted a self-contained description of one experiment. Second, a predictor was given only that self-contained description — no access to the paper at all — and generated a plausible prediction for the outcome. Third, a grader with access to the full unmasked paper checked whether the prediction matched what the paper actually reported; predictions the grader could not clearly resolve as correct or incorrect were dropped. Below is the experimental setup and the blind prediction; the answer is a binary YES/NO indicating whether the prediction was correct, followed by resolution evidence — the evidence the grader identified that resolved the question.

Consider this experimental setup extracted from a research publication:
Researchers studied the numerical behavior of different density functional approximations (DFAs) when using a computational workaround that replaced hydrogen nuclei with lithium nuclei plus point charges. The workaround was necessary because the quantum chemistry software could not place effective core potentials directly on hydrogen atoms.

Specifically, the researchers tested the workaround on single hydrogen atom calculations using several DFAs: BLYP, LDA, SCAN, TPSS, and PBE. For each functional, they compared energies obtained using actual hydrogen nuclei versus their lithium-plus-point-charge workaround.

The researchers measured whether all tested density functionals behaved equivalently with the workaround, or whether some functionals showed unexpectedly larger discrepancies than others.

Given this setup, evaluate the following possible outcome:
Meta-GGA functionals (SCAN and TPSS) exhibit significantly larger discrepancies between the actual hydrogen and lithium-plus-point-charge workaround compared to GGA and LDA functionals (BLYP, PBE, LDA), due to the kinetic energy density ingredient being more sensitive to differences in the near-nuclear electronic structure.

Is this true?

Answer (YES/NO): NO